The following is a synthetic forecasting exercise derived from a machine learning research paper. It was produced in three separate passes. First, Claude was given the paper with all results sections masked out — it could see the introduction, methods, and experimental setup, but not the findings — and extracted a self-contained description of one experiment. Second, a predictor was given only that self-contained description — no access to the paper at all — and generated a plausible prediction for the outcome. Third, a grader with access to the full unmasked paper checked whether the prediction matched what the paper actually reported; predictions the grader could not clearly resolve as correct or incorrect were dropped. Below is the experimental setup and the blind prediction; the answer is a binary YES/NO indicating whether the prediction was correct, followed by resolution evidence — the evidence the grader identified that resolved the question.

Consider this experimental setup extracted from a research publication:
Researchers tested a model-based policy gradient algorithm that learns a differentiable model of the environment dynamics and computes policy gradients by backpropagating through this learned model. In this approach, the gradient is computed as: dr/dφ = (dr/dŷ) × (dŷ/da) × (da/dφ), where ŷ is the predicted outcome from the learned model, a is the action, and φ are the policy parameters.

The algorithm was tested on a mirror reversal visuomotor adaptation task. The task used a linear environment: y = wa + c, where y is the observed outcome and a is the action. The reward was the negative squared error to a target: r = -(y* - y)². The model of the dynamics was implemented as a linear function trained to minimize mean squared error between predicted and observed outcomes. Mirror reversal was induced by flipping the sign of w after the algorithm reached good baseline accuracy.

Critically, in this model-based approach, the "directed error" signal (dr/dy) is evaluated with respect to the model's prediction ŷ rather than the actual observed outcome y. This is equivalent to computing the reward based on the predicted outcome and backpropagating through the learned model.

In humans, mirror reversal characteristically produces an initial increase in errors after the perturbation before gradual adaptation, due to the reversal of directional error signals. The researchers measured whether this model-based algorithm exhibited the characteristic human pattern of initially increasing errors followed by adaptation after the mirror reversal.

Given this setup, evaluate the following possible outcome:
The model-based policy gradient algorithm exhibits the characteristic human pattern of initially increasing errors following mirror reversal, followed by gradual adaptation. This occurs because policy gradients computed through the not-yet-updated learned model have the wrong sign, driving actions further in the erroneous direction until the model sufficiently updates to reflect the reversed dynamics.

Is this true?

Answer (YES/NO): NO